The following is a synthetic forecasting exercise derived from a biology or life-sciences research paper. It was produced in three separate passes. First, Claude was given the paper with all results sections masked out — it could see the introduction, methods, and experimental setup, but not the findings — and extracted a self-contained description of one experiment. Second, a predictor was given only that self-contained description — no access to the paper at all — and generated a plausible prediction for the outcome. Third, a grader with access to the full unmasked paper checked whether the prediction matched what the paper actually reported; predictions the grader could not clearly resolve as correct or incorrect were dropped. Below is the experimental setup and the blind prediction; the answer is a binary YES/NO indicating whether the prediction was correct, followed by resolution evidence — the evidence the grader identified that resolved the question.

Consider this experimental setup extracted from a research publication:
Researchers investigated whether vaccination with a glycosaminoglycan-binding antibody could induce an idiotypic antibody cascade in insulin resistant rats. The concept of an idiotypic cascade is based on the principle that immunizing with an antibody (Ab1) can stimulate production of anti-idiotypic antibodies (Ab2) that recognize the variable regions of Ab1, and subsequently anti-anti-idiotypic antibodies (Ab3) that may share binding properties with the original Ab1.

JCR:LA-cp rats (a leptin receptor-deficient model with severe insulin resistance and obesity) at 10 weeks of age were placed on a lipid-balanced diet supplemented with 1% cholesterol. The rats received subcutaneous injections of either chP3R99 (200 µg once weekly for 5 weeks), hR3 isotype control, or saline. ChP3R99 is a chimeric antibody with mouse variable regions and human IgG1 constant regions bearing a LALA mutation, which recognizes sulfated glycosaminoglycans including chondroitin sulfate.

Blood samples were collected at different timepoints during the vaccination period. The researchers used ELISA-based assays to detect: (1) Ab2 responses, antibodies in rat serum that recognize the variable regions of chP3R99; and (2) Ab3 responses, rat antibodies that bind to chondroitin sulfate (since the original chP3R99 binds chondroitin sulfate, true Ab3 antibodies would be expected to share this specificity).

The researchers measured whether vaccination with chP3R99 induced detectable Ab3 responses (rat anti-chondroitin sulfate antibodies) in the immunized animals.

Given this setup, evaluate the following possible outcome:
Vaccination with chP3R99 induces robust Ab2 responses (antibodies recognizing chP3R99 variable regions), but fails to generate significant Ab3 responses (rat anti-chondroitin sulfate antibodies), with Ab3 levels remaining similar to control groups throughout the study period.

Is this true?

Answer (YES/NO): NO